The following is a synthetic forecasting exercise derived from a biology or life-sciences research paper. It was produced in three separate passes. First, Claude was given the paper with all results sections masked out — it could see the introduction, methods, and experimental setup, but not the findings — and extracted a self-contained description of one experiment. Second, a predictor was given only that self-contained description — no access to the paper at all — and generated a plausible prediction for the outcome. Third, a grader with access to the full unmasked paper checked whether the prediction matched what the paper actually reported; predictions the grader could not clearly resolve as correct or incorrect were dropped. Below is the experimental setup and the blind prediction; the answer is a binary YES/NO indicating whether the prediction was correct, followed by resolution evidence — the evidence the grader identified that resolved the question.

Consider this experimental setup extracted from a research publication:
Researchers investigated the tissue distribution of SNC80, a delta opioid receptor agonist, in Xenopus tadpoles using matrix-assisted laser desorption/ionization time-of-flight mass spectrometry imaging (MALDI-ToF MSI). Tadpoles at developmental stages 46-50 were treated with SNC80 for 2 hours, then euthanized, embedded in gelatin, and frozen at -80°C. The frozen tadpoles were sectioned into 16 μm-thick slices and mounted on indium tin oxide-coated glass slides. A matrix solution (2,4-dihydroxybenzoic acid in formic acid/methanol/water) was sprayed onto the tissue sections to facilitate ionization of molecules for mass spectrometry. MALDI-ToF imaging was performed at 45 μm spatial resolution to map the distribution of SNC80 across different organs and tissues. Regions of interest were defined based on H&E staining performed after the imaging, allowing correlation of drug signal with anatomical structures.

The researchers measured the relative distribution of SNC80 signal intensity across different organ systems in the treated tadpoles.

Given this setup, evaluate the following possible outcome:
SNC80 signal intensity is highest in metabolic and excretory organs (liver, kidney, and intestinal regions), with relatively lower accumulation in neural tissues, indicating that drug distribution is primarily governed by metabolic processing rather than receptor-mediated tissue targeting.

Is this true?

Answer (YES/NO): NO